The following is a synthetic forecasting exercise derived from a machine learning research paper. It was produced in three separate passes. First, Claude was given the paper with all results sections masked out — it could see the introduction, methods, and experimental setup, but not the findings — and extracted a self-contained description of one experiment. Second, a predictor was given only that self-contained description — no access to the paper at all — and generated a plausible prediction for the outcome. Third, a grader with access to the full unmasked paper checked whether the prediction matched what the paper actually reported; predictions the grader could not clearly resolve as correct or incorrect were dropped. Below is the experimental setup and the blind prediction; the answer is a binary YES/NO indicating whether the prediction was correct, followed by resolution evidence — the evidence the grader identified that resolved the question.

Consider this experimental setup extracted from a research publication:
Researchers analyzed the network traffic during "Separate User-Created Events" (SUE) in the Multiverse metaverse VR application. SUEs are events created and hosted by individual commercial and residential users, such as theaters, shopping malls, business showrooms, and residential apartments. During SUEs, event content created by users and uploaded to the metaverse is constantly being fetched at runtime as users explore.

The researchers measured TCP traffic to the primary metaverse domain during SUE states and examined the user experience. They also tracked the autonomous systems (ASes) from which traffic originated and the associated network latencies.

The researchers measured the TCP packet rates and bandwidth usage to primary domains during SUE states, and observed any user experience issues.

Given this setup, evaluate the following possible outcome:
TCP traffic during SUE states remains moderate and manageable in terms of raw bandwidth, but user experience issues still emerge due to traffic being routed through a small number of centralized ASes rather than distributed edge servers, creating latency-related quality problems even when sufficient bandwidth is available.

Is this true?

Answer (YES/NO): NO